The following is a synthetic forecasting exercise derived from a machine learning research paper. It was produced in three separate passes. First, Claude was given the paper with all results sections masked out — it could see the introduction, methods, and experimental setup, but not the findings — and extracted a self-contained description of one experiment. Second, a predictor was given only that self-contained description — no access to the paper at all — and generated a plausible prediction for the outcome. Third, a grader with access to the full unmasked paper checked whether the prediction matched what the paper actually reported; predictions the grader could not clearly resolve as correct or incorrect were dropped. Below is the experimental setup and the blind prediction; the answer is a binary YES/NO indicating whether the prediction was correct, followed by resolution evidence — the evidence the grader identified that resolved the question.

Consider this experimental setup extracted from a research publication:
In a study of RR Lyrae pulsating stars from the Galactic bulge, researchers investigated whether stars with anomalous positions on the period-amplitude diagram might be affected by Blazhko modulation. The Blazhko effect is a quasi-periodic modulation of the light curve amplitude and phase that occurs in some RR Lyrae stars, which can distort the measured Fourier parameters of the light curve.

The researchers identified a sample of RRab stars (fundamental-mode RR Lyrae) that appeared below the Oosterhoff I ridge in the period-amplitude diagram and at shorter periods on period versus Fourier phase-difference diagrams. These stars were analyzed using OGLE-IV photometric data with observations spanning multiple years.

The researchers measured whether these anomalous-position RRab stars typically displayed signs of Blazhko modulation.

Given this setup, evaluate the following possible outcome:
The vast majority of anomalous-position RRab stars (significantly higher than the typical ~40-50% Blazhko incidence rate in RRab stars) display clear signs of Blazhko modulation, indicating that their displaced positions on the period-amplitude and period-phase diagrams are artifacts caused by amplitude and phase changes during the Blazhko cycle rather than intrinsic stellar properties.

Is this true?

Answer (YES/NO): NO